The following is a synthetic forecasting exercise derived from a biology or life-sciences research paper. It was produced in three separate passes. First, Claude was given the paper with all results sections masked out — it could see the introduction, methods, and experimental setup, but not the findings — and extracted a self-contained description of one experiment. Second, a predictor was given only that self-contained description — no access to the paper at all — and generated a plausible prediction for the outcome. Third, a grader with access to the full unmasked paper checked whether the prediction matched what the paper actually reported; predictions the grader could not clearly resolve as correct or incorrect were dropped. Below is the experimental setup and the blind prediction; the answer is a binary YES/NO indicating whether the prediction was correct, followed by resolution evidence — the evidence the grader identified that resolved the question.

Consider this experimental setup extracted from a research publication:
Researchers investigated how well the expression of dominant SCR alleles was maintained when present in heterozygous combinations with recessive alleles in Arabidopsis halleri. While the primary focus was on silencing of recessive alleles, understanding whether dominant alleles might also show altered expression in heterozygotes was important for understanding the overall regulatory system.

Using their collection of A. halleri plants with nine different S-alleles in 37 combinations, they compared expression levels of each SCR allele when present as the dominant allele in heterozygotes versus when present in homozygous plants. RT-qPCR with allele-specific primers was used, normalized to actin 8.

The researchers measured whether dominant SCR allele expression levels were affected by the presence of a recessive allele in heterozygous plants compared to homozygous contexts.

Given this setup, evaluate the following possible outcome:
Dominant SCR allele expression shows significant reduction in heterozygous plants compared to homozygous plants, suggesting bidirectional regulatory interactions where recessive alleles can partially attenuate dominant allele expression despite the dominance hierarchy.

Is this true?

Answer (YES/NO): NO